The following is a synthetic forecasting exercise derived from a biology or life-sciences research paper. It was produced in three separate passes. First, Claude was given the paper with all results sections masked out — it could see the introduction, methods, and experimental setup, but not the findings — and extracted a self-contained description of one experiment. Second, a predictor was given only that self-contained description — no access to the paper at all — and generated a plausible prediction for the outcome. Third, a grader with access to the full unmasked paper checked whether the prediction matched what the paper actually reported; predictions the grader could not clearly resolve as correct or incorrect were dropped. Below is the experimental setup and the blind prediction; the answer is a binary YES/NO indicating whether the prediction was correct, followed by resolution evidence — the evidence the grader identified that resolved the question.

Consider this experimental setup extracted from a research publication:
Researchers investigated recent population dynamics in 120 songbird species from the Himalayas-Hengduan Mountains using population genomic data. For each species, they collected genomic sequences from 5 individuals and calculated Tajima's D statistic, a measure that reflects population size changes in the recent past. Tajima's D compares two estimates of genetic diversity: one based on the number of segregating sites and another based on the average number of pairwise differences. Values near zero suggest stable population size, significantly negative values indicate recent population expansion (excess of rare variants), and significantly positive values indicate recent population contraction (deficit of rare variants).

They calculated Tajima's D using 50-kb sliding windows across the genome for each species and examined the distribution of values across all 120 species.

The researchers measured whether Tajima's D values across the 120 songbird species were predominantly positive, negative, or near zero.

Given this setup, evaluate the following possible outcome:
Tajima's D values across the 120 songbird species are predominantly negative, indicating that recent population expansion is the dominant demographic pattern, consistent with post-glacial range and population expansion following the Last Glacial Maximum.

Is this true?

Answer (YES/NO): YES